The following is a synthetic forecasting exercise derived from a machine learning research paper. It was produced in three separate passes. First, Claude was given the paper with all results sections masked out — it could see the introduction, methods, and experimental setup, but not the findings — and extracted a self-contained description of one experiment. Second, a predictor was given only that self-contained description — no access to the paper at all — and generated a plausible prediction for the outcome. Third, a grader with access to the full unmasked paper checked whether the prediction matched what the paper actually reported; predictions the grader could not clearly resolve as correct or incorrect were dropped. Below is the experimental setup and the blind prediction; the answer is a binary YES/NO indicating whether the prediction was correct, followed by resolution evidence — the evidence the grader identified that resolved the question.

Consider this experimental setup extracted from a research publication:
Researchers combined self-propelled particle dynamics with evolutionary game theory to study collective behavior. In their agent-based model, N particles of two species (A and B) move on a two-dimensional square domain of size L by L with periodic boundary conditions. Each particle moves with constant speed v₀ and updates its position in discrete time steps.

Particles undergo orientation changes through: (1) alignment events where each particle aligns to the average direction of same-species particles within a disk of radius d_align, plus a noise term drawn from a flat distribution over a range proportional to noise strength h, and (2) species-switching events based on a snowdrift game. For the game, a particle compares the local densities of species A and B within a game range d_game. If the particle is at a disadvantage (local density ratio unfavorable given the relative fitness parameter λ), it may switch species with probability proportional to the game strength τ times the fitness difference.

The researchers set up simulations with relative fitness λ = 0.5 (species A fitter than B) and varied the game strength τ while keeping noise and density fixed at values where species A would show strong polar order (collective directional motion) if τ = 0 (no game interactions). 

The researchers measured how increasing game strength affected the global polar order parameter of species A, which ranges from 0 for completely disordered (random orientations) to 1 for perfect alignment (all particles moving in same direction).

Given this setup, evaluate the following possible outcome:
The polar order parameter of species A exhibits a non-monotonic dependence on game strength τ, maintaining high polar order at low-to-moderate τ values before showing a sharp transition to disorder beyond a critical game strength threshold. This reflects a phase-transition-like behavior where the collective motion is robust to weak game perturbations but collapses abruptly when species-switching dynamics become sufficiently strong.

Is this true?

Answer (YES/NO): NO